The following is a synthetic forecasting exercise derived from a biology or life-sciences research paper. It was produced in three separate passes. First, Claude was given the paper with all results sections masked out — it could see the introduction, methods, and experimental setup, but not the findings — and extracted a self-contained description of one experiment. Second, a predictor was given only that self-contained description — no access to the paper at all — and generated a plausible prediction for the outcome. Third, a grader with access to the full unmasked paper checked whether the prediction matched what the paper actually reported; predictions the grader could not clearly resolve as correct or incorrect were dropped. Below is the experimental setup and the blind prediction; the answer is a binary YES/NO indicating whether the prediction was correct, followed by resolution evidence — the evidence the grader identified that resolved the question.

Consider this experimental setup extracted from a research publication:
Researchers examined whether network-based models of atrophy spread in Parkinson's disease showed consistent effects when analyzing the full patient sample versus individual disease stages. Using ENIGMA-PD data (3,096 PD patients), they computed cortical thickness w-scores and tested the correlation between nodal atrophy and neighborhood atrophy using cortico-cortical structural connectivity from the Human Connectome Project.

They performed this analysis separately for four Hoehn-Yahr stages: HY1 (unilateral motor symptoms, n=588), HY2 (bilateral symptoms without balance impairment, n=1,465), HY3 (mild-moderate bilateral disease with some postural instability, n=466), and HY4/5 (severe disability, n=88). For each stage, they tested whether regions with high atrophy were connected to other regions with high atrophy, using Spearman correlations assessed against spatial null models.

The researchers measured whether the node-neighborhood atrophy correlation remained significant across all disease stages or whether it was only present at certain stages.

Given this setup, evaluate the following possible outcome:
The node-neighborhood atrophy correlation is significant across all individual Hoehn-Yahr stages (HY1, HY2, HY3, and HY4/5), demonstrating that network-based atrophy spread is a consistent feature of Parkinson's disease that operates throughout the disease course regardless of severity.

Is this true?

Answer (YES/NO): YES